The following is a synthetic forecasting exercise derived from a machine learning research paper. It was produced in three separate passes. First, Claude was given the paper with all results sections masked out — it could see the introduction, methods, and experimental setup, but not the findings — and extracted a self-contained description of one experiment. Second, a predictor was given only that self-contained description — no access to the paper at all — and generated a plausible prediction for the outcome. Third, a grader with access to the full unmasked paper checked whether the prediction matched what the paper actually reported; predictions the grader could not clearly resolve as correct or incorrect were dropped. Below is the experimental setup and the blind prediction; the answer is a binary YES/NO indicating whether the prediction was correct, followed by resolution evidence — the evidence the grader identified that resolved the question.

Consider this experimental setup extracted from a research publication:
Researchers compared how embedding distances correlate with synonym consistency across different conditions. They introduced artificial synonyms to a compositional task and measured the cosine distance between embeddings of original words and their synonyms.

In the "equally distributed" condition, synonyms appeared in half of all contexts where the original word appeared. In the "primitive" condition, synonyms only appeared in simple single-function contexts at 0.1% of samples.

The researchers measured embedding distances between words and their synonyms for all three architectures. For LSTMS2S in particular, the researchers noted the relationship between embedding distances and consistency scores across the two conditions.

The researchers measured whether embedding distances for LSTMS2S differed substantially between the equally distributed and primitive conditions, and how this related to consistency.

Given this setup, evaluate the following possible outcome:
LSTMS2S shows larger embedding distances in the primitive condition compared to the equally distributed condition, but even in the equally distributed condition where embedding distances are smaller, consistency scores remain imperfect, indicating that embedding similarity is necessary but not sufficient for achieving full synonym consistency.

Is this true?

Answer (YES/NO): NO